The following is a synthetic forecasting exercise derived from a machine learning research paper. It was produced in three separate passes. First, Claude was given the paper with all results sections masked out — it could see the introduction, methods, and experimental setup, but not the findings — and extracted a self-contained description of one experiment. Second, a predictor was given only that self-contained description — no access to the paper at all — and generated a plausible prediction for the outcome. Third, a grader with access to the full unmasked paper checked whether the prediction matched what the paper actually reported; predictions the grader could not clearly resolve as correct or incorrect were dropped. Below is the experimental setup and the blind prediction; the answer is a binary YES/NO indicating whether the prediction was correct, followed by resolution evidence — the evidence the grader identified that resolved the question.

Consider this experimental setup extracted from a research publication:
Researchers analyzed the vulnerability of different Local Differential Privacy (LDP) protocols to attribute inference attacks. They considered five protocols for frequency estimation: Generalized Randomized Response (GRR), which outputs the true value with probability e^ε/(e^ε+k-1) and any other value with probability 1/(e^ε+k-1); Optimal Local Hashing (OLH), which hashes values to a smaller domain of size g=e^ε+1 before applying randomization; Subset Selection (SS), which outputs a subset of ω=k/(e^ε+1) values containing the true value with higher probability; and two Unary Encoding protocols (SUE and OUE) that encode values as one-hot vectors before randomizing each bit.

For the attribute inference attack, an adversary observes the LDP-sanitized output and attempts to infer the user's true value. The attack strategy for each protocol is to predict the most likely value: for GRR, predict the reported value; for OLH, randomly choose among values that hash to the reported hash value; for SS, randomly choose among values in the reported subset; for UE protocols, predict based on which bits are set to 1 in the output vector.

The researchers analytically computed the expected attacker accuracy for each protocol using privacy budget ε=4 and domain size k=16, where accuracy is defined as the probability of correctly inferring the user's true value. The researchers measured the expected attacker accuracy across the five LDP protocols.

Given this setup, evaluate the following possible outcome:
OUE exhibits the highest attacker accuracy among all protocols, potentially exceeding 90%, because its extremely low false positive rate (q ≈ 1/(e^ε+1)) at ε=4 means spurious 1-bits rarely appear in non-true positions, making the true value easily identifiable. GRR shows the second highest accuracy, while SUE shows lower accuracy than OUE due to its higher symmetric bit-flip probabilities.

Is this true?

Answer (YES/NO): NO